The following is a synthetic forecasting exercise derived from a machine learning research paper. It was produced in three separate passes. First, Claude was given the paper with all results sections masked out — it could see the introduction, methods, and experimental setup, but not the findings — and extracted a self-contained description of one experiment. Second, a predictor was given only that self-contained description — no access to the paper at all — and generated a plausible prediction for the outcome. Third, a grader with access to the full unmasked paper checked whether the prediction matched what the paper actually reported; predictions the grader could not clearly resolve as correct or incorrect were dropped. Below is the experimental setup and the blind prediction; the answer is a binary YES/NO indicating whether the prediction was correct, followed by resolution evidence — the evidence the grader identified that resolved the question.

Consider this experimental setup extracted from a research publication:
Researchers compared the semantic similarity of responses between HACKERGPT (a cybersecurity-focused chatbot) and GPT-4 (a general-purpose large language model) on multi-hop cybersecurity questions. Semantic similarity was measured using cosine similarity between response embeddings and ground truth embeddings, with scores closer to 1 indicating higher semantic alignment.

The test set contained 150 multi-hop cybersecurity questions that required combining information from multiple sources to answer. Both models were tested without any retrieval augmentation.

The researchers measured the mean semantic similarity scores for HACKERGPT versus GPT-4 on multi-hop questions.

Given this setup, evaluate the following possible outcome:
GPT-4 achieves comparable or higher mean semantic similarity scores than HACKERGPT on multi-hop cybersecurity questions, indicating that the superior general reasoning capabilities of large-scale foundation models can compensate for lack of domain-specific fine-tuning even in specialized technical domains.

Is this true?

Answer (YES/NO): YES